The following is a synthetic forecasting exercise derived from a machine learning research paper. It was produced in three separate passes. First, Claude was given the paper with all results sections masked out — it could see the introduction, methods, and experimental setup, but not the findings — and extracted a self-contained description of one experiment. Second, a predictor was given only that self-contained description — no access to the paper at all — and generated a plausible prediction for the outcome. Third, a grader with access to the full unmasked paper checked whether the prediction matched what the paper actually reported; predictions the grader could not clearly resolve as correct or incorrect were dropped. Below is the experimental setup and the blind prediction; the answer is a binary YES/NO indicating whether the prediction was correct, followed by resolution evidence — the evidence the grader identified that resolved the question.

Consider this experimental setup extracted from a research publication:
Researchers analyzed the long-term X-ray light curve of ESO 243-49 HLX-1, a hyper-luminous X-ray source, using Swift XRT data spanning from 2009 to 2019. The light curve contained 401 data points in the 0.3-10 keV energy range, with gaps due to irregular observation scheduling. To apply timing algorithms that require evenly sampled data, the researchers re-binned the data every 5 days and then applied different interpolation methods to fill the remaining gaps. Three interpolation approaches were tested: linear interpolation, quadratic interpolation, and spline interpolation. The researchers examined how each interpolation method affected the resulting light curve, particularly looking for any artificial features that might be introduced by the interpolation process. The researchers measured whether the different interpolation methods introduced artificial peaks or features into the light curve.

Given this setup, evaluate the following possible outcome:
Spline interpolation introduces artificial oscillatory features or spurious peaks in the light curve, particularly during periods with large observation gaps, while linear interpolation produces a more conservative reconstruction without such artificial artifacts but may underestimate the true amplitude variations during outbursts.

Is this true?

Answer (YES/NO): NO